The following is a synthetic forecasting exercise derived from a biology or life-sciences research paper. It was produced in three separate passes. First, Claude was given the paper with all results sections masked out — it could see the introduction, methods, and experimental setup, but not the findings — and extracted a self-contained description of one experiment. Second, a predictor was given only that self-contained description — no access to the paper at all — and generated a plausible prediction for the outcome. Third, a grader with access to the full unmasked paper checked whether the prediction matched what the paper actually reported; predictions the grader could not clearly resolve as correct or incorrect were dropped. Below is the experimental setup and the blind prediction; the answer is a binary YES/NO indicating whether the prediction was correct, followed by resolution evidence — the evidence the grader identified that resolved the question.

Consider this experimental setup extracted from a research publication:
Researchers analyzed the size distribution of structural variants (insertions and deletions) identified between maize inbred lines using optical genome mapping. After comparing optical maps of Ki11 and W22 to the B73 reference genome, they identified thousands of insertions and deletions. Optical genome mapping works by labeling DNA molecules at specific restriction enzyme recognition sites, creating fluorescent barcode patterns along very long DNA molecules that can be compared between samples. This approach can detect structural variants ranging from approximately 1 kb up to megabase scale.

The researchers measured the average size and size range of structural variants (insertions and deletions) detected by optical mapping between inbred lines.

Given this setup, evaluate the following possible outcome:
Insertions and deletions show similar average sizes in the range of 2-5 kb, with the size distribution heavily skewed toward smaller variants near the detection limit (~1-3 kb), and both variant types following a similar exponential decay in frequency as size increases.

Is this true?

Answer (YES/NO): NO